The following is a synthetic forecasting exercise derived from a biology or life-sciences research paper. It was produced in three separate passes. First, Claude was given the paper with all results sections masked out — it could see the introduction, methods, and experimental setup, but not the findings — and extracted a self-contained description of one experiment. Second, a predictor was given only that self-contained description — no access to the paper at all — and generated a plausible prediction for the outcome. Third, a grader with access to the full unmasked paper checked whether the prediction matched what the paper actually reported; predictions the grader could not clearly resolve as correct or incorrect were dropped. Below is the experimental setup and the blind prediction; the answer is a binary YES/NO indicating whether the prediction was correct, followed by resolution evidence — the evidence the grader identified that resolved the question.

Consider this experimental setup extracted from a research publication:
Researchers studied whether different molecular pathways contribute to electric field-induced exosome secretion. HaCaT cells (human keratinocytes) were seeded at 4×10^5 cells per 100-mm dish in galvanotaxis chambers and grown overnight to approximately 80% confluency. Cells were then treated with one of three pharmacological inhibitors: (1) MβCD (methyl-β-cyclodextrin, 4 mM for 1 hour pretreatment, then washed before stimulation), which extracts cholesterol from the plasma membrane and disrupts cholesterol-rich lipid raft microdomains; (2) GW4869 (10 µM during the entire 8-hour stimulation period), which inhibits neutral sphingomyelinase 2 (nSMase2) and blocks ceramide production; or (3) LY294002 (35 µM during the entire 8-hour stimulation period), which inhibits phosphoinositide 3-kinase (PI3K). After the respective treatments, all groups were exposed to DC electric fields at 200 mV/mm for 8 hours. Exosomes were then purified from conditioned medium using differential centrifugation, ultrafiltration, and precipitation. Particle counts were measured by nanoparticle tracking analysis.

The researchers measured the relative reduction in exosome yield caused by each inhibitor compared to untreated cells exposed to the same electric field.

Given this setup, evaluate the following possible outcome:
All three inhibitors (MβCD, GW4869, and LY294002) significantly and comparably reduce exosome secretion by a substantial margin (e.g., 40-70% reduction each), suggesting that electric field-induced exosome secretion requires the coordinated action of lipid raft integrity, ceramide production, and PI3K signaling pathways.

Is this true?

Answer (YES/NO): NO